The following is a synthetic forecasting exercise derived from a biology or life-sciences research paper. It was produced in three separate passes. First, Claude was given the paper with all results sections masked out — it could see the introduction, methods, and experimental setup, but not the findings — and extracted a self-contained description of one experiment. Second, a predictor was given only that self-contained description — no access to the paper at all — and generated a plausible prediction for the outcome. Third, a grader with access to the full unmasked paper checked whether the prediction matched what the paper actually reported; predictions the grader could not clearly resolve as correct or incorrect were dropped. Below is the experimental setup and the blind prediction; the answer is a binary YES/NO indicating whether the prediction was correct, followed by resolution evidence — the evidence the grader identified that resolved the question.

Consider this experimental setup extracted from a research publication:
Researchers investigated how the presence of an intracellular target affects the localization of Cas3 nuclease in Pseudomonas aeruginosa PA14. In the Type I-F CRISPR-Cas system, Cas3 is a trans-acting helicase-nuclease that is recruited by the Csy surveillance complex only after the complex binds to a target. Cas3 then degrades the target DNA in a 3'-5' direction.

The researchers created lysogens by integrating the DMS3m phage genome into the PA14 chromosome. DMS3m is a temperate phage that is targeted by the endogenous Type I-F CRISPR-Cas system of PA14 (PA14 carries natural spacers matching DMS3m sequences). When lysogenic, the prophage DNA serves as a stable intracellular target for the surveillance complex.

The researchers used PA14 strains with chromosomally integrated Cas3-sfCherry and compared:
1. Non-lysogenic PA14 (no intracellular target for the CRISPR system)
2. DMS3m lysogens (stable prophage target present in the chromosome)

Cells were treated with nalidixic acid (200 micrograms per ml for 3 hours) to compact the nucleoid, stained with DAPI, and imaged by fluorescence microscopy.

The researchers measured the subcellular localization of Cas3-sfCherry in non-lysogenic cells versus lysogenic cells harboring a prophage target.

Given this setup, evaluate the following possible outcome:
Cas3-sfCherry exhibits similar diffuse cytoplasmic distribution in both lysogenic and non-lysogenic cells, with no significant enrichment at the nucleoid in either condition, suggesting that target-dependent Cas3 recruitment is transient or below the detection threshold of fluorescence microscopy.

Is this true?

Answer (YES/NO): NO